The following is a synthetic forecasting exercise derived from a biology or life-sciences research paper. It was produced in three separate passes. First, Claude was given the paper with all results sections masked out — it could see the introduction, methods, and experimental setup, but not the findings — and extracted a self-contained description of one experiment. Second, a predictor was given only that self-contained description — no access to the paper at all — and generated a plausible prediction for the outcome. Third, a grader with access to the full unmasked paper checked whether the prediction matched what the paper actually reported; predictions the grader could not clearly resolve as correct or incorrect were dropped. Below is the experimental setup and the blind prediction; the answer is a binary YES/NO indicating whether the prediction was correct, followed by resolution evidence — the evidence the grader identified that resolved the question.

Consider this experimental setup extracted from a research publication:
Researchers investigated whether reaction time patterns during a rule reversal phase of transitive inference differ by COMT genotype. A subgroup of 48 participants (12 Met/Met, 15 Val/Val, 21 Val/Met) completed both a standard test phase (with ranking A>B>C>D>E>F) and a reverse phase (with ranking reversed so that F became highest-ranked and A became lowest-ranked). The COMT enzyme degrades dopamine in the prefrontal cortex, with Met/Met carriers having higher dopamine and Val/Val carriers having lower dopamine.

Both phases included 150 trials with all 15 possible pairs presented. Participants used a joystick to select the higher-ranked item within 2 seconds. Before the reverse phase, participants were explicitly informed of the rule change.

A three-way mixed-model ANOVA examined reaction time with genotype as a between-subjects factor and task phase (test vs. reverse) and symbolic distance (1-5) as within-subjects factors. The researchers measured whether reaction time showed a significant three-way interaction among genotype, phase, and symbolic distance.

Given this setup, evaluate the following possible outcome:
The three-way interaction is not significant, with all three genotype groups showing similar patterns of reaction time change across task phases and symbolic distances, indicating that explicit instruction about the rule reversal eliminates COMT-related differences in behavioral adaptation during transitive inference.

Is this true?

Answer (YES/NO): NO